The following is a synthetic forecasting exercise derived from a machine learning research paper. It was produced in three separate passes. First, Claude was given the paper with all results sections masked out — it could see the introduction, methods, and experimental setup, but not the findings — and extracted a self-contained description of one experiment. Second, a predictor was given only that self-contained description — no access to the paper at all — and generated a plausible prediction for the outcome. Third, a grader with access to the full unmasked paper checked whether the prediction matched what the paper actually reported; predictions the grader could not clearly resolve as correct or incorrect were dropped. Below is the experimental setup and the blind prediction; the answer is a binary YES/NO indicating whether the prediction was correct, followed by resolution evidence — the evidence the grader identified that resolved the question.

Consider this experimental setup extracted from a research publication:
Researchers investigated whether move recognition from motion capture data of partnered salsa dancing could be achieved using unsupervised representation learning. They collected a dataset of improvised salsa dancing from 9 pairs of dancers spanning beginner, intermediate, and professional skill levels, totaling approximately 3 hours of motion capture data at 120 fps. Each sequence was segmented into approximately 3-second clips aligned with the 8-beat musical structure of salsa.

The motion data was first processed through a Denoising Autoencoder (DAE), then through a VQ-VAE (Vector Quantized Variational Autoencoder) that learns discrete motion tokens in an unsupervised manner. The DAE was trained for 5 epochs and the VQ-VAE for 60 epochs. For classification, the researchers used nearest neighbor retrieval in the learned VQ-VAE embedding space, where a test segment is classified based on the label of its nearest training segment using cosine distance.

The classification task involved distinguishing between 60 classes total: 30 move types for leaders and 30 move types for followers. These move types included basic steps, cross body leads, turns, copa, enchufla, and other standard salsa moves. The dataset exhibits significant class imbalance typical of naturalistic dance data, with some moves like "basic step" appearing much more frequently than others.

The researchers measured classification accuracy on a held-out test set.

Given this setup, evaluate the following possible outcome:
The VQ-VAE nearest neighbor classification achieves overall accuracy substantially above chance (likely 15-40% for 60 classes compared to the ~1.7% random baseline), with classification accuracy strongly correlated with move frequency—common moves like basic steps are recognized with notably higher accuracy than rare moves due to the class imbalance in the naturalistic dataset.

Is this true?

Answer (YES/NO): NO